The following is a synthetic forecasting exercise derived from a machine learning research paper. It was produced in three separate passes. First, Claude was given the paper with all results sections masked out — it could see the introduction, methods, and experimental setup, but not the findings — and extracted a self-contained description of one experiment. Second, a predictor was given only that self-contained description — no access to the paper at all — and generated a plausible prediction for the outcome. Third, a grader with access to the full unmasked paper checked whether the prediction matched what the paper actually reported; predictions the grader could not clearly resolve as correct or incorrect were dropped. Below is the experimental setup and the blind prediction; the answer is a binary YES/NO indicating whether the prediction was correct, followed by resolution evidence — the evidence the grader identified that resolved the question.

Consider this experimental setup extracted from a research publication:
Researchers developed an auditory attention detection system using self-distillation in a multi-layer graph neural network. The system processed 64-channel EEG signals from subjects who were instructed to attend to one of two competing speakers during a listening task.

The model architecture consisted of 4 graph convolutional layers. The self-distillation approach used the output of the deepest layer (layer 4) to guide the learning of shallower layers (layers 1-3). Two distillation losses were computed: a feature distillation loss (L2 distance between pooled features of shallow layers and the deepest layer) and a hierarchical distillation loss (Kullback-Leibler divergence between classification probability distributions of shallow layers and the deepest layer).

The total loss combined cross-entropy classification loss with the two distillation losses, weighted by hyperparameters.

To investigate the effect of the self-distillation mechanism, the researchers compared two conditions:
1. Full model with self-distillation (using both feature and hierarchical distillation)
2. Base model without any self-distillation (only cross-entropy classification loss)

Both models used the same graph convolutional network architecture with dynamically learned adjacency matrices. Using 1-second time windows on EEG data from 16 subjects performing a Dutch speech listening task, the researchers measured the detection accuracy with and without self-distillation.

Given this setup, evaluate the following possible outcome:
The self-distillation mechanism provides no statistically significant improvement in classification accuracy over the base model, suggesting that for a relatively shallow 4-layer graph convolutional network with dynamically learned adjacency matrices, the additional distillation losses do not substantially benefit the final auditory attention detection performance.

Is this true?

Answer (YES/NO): NO